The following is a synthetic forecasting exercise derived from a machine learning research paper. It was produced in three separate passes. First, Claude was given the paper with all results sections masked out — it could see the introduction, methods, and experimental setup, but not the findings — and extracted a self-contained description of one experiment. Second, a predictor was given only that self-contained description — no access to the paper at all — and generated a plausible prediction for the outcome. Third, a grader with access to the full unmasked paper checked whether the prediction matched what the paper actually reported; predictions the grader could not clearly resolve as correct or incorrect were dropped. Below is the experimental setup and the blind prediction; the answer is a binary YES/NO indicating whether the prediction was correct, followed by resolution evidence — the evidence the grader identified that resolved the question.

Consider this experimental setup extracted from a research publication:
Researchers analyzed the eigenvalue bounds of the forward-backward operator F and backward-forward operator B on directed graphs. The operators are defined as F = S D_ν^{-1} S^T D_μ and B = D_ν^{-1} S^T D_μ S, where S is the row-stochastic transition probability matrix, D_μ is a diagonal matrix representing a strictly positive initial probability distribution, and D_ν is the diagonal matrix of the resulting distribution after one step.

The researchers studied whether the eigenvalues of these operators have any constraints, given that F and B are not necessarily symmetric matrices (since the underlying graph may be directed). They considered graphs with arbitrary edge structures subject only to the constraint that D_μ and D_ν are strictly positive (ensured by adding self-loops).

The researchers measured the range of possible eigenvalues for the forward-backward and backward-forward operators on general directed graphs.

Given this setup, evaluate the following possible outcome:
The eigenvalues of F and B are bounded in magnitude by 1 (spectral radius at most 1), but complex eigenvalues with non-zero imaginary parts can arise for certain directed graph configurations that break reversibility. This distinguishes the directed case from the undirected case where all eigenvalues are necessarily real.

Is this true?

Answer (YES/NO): NO